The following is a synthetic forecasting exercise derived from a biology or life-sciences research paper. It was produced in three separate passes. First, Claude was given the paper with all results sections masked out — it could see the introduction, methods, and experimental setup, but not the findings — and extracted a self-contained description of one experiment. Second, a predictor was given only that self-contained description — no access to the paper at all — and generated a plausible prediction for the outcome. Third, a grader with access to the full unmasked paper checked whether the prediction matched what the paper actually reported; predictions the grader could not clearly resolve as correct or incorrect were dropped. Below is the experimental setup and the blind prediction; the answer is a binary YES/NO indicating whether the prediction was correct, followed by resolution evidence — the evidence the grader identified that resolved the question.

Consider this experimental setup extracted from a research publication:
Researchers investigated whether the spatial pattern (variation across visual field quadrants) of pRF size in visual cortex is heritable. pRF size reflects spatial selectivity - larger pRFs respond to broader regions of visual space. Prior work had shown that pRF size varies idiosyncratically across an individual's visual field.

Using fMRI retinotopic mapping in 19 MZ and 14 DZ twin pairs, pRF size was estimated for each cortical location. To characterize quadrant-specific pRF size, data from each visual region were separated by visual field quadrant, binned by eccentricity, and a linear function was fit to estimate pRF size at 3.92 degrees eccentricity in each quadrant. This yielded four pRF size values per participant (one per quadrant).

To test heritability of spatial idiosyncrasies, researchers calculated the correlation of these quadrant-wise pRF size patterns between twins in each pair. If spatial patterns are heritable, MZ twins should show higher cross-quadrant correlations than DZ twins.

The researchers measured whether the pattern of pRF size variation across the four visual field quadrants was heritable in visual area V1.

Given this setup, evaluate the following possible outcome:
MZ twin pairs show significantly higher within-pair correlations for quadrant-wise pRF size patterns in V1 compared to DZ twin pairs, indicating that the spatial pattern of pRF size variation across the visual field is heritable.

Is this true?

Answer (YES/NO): NO